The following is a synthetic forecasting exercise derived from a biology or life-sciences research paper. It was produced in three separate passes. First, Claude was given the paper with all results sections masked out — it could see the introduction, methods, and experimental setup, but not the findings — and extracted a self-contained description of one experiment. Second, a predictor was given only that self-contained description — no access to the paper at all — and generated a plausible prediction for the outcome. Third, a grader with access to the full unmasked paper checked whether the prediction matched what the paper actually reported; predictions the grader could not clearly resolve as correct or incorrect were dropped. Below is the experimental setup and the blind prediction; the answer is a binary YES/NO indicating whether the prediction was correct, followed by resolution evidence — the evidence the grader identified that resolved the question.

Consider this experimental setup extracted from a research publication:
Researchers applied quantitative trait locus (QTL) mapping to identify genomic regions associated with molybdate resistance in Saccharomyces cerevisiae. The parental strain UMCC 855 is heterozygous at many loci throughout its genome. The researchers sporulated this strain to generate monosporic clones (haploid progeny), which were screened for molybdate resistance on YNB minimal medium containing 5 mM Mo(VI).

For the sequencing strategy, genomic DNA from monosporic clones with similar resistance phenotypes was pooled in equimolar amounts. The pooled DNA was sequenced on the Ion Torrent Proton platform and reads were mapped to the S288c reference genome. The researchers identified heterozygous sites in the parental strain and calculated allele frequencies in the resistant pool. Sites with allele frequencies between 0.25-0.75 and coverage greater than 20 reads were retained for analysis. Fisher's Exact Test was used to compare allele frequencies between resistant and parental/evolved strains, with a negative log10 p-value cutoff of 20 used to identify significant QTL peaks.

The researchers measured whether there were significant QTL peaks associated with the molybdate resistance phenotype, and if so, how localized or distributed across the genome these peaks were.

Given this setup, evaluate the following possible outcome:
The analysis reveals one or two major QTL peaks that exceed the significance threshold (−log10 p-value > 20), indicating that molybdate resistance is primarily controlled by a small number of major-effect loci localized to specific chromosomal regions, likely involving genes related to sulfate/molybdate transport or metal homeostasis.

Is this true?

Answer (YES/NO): NO